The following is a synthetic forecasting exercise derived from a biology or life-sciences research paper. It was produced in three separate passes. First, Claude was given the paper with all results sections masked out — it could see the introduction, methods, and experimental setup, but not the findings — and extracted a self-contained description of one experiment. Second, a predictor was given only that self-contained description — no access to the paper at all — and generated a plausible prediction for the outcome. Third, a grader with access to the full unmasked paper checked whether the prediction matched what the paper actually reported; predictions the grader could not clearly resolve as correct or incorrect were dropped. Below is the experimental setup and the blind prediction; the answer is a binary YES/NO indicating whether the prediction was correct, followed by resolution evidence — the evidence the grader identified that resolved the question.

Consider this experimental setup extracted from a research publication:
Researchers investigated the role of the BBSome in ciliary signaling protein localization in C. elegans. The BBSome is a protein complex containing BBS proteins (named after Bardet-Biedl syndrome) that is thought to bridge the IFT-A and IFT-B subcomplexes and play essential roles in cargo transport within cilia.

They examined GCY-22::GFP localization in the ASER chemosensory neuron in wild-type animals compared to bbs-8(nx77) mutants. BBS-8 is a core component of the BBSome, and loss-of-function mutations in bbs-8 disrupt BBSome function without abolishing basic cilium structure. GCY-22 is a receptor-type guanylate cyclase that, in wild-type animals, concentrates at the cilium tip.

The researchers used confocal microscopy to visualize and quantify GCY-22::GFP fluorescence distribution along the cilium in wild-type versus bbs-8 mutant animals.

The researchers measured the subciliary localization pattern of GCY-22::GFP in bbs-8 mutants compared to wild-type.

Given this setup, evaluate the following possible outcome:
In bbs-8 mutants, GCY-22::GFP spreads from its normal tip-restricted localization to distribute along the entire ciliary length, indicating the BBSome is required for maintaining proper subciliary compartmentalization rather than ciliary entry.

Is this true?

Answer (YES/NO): NO